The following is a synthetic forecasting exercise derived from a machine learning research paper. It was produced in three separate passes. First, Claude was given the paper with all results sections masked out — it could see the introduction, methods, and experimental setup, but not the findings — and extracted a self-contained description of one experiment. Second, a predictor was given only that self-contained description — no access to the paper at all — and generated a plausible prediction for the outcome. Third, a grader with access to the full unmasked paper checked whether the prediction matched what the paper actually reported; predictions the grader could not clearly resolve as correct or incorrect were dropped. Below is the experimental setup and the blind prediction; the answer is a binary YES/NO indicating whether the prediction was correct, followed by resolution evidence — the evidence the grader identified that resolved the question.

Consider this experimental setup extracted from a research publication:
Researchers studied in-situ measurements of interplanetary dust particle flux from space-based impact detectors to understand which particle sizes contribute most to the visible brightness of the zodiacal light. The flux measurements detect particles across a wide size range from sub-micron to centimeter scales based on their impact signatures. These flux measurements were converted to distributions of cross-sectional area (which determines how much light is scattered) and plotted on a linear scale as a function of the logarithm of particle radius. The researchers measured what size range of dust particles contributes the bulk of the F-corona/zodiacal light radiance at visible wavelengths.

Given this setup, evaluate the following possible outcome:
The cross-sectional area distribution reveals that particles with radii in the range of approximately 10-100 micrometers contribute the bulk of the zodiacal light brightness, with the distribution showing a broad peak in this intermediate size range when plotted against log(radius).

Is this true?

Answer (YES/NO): YES